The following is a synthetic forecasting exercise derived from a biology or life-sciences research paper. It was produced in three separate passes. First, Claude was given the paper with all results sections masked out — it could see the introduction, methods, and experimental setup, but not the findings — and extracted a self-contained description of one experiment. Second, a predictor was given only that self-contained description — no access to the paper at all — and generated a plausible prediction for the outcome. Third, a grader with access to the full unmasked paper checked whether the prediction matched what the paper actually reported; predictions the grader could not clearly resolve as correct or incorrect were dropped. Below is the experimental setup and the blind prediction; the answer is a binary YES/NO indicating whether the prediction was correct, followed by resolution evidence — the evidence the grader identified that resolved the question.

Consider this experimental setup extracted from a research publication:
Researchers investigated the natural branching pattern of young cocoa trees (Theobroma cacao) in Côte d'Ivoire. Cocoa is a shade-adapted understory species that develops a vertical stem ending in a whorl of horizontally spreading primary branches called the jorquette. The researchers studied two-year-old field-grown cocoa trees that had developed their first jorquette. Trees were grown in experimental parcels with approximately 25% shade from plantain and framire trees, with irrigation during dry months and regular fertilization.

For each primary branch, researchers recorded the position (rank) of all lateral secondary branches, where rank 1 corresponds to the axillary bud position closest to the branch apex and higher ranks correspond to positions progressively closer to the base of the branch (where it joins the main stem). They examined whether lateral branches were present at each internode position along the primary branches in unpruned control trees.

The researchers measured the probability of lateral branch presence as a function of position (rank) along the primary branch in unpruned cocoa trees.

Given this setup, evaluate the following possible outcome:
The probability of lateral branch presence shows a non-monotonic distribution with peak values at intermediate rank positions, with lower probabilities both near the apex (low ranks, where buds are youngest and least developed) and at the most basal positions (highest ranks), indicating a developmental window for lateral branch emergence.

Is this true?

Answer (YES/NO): YES